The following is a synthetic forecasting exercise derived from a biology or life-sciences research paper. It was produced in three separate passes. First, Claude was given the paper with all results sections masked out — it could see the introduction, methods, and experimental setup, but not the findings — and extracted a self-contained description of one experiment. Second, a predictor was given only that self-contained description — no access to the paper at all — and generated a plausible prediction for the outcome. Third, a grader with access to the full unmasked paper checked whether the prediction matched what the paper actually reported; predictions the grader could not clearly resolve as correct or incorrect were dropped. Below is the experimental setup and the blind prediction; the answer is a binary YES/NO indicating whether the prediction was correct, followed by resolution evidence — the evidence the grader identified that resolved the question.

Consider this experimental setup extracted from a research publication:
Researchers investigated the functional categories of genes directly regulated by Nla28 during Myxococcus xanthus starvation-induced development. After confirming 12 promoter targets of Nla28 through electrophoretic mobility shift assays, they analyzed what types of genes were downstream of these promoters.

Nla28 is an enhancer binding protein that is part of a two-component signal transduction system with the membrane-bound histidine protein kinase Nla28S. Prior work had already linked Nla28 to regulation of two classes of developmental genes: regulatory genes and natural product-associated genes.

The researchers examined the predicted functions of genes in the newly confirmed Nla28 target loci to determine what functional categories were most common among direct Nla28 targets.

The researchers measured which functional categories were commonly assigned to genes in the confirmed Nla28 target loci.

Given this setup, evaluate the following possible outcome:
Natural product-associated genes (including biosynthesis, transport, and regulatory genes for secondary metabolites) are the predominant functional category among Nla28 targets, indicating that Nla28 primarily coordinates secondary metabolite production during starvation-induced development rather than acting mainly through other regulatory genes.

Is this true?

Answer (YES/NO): NO